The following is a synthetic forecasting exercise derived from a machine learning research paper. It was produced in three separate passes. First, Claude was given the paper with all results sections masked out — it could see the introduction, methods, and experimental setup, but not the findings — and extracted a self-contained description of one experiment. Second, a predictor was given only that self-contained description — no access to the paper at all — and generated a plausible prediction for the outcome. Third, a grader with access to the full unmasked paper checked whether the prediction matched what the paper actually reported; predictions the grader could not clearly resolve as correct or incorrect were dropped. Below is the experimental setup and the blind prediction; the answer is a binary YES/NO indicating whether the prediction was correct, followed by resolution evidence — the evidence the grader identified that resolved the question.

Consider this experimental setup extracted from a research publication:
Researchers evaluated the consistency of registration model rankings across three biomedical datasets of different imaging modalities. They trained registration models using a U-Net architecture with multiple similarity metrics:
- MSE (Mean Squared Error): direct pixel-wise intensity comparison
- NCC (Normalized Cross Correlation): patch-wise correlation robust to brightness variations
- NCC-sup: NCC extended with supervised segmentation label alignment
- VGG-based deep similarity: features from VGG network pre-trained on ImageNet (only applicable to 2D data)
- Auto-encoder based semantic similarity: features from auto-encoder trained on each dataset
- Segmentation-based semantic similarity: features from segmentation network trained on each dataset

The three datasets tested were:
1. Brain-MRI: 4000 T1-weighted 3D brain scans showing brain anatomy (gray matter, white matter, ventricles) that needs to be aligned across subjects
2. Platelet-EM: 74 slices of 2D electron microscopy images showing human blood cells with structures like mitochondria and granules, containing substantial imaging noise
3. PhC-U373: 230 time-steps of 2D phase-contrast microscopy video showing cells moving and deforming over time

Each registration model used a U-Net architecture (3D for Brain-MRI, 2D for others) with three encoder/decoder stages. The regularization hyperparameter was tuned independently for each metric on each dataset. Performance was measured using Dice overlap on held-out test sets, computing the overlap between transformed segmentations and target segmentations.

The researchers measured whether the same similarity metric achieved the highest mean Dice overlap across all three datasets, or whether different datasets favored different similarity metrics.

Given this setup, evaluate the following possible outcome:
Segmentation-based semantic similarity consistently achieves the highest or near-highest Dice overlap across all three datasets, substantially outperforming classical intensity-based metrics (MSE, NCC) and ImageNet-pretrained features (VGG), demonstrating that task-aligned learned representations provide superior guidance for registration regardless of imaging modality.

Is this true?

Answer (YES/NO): NO